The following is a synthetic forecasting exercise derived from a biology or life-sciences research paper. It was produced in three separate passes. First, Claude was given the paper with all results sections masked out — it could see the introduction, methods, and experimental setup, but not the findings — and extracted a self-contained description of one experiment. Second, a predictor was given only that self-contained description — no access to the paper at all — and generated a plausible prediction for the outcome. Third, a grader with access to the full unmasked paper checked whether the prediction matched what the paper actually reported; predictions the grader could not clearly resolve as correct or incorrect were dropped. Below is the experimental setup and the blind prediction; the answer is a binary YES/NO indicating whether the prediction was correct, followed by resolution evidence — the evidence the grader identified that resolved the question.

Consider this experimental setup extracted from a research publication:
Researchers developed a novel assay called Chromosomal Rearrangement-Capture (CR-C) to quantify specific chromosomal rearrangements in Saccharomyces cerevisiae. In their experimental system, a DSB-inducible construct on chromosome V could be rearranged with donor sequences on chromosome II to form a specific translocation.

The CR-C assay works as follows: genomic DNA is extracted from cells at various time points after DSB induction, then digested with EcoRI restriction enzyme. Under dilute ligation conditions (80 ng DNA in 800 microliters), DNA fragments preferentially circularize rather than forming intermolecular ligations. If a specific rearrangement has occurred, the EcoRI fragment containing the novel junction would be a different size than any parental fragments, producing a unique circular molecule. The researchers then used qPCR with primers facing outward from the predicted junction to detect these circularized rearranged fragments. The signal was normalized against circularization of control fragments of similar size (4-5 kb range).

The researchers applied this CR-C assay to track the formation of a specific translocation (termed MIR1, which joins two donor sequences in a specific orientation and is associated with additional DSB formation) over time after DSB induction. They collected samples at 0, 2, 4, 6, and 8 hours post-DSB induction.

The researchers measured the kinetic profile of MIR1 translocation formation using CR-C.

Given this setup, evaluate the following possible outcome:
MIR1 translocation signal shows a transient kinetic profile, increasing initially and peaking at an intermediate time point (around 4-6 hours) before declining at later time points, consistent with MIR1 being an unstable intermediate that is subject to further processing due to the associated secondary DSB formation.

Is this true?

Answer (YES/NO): NO